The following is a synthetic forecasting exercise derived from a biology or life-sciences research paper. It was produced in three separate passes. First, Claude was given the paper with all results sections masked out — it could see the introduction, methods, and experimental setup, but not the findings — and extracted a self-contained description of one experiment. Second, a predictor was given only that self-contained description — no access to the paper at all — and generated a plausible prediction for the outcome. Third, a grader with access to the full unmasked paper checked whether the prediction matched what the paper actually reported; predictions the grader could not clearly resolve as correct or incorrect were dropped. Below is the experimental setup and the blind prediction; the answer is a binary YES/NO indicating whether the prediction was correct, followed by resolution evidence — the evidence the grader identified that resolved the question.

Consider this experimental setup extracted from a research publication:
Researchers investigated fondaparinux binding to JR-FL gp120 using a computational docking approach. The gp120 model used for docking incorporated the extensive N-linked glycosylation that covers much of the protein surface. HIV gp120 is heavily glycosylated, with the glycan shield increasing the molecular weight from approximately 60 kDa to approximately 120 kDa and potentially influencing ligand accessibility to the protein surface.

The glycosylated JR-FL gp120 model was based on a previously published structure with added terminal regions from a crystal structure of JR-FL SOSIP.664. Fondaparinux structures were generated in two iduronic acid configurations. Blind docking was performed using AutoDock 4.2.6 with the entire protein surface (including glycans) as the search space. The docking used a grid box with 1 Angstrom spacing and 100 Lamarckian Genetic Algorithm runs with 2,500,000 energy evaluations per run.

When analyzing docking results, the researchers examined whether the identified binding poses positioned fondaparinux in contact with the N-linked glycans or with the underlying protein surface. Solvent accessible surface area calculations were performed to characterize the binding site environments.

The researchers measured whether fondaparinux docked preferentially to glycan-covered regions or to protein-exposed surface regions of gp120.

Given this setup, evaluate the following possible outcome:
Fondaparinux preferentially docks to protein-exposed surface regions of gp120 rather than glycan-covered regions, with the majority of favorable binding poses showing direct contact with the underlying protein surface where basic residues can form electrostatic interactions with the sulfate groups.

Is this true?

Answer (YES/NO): YES